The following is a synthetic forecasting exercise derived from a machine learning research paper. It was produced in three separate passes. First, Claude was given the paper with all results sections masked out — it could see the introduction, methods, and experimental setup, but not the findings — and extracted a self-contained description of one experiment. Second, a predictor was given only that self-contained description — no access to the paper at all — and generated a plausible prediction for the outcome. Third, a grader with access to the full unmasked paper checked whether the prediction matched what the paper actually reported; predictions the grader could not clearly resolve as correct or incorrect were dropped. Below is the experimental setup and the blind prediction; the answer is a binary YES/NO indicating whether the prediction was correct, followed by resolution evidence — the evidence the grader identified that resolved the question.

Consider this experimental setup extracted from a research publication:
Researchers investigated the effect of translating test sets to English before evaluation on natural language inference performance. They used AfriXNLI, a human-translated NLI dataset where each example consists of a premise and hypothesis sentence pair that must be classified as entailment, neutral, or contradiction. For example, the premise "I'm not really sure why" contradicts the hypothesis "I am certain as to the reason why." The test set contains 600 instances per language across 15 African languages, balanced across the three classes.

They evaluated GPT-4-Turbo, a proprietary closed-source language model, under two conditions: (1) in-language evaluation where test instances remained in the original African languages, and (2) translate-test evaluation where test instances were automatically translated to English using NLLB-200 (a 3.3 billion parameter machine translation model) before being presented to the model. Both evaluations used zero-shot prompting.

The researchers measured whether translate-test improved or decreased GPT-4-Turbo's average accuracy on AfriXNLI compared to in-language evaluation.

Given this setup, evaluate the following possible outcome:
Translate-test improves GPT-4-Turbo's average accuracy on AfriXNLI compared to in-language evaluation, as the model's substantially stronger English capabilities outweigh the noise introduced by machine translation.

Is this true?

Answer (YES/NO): NO